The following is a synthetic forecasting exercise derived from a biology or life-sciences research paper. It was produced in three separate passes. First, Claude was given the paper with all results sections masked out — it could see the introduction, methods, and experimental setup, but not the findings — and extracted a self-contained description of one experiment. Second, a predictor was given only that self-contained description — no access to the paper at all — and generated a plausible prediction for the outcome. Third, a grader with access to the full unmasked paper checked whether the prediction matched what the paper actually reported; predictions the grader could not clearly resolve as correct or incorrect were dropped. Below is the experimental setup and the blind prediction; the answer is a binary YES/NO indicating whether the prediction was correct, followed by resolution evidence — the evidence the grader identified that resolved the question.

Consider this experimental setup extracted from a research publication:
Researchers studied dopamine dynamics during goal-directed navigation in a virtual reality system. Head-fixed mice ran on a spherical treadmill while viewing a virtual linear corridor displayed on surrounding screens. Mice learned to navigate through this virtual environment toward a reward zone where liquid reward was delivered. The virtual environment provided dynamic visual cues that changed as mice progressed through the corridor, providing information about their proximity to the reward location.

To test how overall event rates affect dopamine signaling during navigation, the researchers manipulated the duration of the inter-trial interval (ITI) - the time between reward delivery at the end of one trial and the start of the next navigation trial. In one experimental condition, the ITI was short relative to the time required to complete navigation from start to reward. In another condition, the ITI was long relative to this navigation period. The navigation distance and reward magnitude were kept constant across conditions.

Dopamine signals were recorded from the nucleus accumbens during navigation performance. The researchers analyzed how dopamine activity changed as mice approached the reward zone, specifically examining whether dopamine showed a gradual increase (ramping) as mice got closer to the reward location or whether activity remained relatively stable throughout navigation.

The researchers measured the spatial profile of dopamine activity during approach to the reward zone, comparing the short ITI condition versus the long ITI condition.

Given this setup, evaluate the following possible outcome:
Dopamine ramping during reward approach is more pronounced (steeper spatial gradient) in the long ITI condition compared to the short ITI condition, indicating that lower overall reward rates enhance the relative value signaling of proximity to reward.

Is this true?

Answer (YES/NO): NO